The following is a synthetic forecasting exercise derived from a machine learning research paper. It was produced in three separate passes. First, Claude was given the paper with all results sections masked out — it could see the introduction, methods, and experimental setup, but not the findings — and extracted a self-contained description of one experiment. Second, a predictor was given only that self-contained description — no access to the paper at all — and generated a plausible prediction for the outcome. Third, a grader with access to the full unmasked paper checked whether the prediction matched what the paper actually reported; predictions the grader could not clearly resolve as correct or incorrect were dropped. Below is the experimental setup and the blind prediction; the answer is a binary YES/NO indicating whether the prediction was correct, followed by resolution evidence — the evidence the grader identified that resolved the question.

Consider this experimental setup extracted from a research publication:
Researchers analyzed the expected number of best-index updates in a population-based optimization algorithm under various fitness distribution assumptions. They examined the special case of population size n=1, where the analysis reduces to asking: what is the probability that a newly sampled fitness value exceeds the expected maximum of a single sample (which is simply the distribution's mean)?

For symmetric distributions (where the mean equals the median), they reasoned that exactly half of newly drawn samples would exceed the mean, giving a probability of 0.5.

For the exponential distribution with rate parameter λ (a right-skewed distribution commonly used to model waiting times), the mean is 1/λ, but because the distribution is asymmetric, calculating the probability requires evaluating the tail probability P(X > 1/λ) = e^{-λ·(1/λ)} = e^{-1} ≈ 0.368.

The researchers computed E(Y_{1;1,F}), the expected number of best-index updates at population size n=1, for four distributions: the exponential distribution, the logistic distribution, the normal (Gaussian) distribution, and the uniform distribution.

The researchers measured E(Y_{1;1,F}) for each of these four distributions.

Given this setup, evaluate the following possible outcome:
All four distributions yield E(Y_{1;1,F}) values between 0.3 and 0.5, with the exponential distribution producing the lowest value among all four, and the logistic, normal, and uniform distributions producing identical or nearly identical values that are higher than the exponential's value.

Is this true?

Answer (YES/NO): YES